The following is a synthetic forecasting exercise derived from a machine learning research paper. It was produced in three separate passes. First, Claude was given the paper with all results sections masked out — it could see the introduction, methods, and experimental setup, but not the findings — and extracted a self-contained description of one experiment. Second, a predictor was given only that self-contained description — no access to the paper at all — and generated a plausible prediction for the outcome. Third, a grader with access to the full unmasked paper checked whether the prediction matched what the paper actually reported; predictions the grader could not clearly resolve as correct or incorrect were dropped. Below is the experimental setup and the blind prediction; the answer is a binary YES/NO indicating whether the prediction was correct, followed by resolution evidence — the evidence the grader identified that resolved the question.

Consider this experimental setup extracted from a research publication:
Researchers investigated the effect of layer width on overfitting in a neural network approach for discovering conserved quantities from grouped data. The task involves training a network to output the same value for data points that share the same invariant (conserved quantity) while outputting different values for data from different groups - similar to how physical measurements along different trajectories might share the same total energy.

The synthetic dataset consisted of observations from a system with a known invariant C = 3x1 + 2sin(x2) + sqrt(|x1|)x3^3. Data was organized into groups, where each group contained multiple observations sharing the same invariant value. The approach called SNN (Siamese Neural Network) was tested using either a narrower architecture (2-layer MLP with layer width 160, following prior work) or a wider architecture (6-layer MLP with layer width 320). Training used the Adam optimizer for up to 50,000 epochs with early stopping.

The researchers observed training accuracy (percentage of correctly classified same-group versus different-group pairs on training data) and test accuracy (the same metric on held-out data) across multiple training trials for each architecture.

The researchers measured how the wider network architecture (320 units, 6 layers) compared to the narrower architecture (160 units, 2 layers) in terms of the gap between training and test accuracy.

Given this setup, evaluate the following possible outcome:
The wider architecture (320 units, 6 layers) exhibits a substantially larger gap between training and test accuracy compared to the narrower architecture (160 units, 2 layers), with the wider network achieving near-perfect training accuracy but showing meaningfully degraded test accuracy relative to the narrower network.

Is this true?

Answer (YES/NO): YES